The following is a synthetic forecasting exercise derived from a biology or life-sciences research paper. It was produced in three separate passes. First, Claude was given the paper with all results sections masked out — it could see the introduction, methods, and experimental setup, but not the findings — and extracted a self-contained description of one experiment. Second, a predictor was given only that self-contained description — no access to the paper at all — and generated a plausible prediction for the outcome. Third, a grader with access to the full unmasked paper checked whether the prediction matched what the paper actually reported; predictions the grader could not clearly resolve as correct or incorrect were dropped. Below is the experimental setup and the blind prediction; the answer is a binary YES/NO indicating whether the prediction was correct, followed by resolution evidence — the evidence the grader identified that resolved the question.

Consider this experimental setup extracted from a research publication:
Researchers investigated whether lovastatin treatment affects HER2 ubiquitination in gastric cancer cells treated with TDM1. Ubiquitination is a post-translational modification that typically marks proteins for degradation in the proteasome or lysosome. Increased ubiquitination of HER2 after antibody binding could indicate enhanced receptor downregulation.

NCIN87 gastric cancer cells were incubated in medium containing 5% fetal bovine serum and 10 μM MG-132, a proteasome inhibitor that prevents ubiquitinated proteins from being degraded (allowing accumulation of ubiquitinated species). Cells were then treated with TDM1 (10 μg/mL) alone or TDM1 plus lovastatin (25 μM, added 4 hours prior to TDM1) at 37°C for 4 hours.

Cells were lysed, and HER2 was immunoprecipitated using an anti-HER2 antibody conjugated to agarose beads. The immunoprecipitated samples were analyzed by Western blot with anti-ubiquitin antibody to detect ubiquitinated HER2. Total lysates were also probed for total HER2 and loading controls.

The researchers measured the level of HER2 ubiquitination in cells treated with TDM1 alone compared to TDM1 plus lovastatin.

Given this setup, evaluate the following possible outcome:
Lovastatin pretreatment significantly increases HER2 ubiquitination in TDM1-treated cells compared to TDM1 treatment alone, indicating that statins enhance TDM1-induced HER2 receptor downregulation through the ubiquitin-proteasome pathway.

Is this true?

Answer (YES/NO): NO